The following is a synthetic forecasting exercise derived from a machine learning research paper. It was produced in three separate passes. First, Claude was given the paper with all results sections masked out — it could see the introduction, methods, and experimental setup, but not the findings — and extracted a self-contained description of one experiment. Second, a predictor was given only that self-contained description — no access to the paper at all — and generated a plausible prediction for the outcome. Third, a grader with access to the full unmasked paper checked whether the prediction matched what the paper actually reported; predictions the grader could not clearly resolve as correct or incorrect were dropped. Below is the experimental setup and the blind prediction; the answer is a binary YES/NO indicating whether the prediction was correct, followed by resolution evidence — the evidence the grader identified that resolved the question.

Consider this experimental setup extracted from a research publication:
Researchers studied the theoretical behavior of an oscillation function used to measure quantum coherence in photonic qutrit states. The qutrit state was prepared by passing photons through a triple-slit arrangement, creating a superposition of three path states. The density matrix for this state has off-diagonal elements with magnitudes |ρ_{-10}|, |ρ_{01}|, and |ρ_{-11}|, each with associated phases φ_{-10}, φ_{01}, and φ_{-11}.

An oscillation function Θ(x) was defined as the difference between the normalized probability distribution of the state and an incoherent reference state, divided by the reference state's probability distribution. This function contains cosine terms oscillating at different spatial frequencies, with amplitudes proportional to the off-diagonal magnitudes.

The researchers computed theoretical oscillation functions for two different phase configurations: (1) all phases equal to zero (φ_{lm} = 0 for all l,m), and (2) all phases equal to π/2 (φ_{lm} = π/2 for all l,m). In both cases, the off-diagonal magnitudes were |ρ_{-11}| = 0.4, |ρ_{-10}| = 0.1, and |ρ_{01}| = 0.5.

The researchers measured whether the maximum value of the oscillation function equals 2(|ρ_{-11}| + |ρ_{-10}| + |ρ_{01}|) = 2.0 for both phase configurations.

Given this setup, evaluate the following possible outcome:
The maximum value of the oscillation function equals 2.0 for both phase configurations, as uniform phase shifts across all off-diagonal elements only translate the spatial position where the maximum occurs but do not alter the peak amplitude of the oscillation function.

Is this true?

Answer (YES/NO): NO